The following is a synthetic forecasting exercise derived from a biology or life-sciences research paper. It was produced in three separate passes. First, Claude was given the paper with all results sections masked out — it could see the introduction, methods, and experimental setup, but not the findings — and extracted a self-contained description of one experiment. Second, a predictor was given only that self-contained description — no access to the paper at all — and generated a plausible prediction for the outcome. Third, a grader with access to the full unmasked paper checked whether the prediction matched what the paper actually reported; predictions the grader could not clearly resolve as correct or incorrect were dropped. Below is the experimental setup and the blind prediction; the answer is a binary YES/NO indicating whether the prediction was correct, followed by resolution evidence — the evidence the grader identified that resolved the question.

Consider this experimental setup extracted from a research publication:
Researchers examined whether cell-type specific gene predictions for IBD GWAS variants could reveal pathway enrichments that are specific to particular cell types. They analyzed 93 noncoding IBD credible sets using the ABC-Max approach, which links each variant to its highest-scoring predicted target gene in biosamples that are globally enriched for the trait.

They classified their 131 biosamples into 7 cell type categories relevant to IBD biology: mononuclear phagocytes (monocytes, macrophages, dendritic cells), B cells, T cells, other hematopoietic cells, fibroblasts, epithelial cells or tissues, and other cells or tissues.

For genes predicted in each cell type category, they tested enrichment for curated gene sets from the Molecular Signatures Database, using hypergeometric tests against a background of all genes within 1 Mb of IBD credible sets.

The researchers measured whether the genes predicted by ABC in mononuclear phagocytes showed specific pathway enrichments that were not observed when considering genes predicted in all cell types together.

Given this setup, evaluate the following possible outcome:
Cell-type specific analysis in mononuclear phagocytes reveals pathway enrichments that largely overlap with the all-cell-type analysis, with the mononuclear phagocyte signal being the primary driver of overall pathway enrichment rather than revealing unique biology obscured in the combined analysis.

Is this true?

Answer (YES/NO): NO